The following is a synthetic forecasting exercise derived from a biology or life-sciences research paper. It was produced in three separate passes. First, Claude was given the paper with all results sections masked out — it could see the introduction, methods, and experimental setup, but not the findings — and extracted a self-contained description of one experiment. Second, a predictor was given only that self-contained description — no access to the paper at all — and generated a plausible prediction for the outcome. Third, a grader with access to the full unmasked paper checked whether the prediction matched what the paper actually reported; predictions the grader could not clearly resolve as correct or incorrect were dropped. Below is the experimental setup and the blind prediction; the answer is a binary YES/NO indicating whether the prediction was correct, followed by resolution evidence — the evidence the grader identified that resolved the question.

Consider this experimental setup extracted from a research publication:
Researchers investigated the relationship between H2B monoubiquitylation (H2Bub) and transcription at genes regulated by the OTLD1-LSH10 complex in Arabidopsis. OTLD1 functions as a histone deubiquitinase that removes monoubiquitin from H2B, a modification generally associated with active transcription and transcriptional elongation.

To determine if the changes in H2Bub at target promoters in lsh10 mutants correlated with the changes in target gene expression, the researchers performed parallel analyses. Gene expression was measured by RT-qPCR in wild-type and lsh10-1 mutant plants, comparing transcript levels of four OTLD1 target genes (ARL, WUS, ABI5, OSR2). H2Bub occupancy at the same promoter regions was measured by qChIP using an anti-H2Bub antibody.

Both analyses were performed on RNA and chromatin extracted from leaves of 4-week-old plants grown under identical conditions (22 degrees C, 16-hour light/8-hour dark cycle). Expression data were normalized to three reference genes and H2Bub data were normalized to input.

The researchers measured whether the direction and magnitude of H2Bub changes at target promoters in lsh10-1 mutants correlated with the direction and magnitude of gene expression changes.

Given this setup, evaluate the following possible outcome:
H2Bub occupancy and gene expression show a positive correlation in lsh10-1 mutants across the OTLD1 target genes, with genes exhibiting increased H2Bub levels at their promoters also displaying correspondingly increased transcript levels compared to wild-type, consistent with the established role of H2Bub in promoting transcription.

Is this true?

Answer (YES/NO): YES